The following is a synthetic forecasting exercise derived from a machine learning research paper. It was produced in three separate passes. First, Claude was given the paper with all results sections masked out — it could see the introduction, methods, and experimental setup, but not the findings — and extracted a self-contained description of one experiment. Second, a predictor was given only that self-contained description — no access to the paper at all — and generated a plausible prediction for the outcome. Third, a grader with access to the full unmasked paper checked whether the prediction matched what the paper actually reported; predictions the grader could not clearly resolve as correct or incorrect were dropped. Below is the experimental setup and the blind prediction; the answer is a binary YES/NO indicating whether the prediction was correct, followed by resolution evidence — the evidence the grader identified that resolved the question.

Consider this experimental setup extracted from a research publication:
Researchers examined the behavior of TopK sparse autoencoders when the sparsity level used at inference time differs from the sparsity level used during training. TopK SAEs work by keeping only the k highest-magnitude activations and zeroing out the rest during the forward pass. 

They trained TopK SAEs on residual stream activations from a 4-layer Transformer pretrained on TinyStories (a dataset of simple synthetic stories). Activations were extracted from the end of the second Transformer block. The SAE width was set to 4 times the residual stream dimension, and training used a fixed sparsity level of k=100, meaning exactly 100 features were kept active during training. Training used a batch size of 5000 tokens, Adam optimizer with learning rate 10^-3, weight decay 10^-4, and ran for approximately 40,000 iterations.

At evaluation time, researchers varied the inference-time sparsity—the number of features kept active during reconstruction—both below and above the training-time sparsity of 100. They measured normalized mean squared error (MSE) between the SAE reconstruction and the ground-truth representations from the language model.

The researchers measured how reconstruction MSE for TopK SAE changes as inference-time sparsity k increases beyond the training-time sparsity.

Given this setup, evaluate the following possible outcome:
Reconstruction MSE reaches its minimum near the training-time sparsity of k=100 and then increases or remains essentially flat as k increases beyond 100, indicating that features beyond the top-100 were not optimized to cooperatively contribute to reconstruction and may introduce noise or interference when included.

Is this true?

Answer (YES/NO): YES